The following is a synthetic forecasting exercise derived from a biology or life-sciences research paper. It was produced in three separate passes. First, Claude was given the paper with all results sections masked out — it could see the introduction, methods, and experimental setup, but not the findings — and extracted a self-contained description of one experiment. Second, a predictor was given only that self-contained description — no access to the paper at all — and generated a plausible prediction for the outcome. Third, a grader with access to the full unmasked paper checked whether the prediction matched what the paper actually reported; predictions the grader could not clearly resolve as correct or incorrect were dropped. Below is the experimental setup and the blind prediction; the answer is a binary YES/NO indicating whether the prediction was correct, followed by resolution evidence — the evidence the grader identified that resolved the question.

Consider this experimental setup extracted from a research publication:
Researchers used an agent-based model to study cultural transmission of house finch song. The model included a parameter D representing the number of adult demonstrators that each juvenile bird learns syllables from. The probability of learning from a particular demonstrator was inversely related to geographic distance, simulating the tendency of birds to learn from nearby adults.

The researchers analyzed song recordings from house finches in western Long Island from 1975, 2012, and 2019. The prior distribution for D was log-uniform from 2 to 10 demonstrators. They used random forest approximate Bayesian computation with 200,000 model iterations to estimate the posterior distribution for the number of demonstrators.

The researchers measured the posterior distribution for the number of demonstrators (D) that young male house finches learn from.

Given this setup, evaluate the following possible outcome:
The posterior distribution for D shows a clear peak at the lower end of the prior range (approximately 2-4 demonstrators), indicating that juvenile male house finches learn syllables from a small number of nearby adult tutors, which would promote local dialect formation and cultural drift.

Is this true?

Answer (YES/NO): NO